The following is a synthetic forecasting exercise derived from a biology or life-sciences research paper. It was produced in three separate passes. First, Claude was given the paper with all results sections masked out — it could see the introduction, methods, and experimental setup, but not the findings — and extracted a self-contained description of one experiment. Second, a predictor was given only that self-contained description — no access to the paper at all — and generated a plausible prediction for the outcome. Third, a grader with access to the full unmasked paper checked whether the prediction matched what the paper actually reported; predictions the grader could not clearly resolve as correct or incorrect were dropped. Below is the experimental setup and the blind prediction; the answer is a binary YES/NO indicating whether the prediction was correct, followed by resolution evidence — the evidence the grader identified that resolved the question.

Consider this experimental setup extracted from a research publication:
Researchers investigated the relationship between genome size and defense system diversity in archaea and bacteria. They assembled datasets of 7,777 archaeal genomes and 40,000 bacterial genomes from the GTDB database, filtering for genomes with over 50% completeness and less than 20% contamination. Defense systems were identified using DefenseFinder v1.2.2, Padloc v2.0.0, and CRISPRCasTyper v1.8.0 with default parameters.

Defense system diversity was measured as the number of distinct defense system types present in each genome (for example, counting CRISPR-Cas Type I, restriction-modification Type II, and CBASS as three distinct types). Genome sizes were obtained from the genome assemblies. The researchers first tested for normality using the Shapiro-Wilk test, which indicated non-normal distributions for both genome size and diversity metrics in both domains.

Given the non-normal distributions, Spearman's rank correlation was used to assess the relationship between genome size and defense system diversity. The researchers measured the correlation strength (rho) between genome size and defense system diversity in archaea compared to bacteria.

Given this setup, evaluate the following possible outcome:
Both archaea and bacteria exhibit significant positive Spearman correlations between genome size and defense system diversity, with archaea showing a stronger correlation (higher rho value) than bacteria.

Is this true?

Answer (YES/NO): NO